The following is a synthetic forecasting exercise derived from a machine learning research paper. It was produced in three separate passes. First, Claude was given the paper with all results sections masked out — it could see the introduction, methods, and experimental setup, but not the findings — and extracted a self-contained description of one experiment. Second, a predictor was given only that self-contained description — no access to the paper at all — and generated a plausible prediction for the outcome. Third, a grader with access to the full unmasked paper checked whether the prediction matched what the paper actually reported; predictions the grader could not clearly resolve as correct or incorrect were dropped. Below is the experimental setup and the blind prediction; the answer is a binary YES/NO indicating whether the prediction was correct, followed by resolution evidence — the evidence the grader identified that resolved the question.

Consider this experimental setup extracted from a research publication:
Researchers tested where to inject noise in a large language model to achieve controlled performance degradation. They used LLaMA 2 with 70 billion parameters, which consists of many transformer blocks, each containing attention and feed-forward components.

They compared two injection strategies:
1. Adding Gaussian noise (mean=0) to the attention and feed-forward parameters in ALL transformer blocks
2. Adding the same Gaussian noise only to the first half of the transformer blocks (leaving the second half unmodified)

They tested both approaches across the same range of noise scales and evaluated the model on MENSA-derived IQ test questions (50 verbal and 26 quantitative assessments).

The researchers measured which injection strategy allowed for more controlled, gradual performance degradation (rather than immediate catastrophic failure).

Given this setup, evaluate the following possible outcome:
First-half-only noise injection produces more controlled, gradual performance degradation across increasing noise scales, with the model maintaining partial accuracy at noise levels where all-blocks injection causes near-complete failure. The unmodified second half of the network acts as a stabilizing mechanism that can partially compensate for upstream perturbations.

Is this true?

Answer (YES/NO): YES